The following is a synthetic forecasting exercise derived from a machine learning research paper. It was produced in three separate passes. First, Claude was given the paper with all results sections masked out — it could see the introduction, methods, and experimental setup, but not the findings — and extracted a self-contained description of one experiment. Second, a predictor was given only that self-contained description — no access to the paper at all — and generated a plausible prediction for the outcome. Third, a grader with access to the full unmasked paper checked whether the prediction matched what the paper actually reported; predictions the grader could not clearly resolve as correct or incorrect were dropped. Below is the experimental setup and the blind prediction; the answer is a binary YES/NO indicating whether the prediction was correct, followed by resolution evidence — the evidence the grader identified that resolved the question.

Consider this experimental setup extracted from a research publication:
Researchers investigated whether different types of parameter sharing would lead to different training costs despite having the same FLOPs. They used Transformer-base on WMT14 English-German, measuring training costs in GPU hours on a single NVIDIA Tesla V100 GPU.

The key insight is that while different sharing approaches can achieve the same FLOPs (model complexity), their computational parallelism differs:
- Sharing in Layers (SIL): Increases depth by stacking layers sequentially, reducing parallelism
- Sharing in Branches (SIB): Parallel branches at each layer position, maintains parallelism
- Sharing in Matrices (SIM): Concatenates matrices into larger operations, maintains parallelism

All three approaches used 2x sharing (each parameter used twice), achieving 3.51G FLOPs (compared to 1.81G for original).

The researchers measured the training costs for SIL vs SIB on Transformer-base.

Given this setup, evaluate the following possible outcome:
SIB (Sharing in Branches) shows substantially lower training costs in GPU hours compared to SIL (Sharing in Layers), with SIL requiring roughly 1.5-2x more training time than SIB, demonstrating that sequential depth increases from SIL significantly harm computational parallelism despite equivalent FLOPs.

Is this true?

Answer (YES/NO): NO